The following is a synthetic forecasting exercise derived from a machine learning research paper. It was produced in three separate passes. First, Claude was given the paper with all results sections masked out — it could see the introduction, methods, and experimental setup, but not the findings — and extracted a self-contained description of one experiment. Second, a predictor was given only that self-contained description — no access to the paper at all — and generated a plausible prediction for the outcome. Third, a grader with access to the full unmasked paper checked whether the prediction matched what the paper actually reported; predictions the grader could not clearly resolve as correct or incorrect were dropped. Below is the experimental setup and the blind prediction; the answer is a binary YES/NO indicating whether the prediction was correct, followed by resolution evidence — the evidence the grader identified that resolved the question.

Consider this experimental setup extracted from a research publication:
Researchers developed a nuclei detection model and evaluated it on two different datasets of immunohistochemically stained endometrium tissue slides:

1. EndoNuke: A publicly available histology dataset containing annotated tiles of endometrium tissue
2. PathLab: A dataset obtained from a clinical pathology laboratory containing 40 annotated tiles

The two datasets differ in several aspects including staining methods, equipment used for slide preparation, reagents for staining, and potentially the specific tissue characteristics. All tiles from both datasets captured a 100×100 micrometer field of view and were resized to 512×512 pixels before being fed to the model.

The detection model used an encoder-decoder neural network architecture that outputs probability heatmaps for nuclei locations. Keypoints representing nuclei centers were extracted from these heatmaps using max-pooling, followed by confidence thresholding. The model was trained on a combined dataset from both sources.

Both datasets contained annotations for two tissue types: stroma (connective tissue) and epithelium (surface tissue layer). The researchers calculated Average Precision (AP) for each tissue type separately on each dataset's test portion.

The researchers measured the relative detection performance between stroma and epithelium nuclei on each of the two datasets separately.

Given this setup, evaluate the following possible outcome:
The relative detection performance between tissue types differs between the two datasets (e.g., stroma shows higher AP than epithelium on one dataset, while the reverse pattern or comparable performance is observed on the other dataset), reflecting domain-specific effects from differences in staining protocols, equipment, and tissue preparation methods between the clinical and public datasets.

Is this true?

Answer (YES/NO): YES